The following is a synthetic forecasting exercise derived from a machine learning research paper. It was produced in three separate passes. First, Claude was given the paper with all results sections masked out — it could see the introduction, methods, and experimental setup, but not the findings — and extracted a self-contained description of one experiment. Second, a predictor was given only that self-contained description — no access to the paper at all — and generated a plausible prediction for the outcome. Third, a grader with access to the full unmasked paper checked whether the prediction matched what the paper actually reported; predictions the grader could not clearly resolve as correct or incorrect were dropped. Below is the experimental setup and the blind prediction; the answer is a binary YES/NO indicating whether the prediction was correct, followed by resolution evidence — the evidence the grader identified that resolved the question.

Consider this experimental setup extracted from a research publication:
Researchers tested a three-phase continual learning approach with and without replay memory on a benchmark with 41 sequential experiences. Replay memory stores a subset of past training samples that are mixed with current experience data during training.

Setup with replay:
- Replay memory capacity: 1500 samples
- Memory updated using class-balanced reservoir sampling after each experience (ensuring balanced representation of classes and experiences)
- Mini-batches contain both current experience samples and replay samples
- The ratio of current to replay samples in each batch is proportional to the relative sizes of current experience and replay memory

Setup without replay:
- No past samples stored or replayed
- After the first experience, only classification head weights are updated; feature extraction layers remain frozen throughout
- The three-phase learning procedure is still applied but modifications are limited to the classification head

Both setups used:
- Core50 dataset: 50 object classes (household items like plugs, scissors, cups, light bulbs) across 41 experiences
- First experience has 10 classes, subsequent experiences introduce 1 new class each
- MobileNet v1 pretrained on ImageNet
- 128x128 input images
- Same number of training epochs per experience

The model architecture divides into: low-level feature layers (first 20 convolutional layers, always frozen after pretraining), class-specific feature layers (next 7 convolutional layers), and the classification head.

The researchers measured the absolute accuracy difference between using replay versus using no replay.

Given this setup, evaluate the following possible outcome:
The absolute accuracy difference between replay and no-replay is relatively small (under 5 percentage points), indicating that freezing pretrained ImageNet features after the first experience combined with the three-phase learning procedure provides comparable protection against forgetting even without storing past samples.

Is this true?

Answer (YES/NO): NO